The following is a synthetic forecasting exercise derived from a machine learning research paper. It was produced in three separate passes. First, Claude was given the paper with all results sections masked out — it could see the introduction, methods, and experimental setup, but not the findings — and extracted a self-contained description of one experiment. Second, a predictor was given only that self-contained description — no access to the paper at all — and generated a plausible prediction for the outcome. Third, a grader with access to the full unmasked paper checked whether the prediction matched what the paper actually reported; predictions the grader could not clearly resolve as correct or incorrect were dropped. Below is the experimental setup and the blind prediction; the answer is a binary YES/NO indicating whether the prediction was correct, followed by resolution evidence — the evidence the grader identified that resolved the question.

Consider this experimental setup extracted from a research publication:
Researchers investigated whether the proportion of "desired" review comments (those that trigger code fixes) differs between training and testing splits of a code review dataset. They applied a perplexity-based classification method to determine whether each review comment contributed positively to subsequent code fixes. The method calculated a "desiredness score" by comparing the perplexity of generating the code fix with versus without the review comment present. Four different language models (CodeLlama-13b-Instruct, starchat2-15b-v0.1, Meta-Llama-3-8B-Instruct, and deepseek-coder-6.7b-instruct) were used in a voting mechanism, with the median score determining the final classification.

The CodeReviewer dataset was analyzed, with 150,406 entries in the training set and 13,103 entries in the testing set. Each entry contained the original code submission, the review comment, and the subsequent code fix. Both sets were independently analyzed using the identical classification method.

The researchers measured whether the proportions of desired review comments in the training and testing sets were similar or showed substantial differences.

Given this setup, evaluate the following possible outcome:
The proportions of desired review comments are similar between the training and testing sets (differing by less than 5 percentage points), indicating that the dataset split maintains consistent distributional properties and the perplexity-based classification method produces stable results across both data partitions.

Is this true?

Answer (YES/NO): YES